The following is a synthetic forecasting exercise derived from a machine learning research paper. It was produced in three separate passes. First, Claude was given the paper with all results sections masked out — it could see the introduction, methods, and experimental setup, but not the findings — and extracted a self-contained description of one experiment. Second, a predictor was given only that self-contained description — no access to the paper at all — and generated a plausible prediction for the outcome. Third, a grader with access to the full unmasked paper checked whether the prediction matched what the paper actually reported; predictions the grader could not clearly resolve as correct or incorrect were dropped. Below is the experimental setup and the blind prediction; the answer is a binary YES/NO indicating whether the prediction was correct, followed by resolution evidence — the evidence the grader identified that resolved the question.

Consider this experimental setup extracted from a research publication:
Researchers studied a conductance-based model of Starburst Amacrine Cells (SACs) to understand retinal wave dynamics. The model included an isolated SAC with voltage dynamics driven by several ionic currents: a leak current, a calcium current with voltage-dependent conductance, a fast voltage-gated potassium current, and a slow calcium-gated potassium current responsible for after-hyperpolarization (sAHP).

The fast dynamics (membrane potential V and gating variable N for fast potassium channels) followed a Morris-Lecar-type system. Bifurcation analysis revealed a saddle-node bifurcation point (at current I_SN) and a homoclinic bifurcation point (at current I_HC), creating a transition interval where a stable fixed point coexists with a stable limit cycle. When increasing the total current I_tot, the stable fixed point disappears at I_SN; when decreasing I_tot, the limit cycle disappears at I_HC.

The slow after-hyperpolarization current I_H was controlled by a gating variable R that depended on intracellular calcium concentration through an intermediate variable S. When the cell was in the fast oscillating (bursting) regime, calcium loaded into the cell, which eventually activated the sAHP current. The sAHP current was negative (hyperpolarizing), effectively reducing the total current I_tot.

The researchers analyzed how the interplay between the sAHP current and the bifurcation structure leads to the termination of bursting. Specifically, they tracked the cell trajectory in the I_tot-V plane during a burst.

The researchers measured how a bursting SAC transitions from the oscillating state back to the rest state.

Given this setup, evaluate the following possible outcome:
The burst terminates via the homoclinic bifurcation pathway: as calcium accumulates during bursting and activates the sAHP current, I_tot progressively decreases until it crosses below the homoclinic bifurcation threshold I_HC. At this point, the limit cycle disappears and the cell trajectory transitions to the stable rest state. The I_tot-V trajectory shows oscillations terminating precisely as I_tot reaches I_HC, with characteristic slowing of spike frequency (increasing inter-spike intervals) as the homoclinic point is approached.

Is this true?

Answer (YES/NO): YES